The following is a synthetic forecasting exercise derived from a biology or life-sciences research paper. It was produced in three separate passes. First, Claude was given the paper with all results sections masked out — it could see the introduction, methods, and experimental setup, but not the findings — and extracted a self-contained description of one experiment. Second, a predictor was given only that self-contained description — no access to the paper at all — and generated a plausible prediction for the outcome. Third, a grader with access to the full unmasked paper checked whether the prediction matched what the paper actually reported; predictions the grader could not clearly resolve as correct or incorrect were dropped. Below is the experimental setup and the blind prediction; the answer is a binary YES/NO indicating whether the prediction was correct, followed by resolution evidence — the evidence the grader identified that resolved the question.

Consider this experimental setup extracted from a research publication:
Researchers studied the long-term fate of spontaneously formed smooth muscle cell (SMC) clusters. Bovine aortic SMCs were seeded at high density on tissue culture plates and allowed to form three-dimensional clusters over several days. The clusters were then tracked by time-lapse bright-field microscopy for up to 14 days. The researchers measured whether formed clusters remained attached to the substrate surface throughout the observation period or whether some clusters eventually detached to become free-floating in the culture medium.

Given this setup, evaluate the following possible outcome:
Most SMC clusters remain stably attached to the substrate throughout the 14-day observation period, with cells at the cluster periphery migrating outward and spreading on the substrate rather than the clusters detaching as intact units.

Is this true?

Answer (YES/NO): NO